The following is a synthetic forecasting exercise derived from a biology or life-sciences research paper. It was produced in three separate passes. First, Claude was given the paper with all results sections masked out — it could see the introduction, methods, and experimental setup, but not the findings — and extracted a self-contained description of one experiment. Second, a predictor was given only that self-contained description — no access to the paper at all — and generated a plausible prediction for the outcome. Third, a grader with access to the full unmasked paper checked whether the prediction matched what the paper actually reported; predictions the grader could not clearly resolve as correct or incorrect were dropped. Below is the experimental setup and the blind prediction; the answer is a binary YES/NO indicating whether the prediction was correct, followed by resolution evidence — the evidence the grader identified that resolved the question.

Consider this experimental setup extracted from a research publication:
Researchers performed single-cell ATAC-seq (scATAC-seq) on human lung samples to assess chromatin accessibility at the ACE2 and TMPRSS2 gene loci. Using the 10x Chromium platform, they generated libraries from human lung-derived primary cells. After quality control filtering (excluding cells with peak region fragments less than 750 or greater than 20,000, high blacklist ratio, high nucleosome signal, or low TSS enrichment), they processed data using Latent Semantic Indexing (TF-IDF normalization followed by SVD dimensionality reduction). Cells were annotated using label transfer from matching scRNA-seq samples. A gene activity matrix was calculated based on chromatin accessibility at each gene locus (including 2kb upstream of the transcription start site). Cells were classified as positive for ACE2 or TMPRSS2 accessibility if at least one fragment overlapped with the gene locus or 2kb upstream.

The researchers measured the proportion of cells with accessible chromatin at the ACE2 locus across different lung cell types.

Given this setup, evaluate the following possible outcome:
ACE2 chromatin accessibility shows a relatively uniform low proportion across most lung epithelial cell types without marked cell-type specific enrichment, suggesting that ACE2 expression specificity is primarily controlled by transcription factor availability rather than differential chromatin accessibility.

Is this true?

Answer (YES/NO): NO